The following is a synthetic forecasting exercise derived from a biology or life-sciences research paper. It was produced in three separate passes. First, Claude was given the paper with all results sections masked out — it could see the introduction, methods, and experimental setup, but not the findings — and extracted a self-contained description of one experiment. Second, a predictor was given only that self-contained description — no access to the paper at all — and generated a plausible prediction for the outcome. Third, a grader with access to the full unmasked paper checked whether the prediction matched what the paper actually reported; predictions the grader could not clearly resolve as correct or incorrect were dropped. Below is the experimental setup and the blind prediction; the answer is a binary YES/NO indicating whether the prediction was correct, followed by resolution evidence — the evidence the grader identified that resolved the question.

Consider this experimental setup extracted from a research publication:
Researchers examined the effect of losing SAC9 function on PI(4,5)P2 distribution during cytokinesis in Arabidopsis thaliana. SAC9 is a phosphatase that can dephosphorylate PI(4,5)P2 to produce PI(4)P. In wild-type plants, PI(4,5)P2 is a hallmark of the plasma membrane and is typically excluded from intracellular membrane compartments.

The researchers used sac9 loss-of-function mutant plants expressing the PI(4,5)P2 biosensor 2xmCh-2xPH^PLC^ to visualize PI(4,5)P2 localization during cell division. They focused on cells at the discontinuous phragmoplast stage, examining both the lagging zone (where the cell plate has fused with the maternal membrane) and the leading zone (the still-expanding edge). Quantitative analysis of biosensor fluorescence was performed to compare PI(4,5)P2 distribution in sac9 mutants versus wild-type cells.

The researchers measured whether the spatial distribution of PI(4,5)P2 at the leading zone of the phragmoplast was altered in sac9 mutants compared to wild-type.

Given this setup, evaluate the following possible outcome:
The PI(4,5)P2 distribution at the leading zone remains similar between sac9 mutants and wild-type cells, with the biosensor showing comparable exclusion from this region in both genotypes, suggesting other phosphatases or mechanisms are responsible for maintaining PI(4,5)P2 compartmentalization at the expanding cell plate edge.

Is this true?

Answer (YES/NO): NO